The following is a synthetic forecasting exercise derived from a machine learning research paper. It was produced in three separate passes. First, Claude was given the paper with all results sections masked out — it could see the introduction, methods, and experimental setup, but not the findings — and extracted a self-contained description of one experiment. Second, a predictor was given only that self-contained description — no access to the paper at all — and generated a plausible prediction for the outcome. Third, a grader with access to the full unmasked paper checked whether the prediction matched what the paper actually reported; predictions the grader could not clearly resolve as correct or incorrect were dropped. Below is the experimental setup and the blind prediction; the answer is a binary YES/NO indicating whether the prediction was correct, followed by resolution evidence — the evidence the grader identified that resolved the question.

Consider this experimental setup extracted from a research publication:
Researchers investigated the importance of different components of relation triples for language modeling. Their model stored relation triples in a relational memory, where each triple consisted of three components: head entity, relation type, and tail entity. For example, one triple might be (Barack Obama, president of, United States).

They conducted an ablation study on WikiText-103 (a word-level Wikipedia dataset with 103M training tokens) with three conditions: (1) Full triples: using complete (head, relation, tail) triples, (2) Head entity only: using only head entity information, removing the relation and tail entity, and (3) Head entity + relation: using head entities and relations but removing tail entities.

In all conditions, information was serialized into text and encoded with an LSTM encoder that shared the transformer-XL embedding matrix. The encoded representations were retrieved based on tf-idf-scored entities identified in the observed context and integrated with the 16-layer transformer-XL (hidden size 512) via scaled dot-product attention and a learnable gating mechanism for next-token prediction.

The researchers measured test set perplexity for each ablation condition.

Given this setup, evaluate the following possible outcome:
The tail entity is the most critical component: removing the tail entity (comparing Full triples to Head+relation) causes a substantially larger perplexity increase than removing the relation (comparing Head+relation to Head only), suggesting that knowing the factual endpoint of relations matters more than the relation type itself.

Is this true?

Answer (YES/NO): NO